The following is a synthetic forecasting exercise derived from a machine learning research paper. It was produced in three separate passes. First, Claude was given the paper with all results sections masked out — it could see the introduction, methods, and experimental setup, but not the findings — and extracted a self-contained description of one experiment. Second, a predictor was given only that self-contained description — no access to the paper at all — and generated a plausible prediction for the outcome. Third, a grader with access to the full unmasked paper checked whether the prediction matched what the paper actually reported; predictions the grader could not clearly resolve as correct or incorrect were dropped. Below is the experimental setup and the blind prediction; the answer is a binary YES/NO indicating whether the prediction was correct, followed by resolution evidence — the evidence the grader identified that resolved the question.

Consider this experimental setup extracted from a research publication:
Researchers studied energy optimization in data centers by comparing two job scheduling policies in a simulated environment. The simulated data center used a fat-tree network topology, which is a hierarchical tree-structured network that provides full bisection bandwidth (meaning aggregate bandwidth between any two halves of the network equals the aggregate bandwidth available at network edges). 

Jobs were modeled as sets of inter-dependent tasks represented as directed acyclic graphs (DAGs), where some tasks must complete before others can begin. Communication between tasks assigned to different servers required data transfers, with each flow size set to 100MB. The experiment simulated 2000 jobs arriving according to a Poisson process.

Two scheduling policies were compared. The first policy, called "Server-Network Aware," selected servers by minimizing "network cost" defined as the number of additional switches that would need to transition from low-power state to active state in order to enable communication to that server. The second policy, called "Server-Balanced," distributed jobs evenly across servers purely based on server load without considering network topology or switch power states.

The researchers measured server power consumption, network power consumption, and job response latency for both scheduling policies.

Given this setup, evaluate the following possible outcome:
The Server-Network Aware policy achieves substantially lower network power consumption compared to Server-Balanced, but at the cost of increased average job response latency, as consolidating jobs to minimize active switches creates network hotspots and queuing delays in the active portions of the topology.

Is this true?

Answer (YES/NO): NO